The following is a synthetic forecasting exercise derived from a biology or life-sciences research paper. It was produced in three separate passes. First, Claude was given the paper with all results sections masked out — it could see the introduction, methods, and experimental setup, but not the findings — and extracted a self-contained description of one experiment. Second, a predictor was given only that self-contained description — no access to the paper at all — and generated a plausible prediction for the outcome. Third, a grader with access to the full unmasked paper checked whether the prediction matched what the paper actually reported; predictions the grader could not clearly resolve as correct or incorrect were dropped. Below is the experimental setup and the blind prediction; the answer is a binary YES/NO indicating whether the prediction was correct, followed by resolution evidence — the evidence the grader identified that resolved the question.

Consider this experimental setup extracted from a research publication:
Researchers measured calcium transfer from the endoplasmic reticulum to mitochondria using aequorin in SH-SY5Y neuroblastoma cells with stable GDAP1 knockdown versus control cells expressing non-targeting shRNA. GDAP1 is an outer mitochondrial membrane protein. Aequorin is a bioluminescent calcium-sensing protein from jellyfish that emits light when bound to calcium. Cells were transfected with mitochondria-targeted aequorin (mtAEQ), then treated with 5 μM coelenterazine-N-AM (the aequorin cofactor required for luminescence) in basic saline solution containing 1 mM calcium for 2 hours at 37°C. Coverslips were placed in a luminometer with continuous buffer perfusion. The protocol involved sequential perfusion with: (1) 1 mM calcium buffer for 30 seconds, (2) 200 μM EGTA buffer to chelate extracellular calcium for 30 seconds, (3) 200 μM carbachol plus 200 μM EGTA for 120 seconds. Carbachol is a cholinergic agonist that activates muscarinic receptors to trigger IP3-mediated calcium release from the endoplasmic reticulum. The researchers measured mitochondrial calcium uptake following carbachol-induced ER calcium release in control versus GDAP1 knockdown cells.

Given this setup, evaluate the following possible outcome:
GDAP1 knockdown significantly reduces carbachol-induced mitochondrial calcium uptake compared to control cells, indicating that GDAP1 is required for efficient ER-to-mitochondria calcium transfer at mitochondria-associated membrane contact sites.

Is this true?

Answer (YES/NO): NO